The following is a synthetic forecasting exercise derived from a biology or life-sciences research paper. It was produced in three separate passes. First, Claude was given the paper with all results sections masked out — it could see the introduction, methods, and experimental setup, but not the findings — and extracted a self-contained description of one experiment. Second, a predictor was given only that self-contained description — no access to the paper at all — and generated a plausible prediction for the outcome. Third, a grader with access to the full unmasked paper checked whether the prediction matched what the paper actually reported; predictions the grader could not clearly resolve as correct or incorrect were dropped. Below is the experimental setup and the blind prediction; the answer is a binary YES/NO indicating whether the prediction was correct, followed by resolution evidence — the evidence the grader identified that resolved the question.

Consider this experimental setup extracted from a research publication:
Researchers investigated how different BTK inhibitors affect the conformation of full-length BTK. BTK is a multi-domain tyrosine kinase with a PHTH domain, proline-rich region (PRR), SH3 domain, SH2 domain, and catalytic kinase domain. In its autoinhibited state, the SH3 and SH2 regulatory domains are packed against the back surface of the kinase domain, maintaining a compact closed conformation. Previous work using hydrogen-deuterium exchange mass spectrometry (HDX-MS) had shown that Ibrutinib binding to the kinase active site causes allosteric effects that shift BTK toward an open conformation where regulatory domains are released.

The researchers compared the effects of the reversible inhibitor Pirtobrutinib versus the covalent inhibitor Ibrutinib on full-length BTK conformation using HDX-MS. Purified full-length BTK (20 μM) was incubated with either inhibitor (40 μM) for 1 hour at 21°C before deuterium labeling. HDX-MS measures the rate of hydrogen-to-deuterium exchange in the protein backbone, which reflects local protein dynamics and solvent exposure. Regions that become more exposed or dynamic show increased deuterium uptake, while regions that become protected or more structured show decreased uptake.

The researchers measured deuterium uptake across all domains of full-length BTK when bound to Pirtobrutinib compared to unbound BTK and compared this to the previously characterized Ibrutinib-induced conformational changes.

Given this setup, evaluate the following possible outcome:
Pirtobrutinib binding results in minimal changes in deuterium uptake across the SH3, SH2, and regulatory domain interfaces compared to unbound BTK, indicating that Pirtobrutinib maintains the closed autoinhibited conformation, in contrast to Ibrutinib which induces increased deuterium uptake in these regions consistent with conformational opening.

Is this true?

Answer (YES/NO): NO